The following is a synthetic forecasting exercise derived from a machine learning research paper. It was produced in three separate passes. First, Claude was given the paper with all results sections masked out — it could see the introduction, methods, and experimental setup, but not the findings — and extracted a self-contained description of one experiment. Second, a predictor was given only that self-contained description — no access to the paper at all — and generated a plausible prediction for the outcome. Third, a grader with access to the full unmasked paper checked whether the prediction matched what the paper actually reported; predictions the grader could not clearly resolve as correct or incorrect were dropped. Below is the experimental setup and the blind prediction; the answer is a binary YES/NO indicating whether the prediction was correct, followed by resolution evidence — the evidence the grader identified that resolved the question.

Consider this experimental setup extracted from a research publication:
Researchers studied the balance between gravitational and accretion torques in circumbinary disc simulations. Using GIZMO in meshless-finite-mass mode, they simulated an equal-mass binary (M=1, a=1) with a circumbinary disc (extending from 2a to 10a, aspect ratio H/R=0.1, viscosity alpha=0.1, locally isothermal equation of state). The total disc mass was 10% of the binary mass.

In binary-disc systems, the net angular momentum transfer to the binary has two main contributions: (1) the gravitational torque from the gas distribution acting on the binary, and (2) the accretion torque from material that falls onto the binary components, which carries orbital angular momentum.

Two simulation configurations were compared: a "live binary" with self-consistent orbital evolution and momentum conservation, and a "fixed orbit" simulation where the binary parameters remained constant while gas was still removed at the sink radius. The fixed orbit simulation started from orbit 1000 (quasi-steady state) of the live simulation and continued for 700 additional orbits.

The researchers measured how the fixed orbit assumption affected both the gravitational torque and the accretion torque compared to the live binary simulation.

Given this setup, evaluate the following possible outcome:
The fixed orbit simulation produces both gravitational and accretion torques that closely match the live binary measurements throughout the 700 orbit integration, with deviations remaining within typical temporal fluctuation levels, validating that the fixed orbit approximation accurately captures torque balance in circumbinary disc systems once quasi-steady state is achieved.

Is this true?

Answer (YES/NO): NO